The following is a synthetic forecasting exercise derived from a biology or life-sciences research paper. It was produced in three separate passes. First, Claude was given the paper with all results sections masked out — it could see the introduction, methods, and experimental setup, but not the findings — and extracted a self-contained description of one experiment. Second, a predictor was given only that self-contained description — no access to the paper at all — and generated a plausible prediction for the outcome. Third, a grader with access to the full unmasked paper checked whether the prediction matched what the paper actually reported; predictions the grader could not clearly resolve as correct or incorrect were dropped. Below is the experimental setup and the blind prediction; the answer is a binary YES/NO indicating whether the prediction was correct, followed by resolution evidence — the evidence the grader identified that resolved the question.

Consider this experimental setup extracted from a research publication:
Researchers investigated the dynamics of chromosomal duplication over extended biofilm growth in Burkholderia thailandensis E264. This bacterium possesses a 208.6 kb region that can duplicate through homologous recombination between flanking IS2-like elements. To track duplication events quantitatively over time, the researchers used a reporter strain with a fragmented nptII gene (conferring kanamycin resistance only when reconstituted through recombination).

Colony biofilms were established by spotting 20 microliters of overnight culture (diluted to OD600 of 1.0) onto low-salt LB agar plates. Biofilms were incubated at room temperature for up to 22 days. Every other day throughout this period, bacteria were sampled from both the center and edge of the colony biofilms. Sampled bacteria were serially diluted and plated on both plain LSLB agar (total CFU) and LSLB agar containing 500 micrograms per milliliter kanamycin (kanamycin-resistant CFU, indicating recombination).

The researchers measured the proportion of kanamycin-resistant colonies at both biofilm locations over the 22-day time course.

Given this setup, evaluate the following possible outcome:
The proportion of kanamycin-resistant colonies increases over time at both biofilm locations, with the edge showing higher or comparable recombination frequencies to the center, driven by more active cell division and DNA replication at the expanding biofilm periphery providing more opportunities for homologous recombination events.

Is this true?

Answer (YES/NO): NO